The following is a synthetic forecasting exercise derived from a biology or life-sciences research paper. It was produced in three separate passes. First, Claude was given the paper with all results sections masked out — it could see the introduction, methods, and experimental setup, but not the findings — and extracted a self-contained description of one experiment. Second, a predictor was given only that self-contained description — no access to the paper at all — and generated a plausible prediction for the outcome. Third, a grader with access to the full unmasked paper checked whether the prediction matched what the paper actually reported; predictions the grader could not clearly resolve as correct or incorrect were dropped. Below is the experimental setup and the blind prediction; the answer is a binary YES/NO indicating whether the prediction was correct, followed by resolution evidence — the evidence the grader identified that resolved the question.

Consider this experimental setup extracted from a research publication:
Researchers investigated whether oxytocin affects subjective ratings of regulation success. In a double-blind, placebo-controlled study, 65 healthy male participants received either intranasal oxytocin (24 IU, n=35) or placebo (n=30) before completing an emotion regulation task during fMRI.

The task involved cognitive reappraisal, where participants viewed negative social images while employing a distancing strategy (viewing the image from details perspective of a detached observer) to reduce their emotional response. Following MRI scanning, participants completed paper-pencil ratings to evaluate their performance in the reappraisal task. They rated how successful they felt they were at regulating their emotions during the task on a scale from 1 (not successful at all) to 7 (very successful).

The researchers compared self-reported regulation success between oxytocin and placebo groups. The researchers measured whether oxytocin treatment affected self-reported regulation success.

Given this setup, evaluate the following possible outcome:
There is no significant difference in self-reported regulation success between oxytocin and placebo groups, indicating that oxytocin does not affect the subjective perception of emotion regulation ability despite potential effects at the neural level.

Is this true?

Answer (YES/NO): YES